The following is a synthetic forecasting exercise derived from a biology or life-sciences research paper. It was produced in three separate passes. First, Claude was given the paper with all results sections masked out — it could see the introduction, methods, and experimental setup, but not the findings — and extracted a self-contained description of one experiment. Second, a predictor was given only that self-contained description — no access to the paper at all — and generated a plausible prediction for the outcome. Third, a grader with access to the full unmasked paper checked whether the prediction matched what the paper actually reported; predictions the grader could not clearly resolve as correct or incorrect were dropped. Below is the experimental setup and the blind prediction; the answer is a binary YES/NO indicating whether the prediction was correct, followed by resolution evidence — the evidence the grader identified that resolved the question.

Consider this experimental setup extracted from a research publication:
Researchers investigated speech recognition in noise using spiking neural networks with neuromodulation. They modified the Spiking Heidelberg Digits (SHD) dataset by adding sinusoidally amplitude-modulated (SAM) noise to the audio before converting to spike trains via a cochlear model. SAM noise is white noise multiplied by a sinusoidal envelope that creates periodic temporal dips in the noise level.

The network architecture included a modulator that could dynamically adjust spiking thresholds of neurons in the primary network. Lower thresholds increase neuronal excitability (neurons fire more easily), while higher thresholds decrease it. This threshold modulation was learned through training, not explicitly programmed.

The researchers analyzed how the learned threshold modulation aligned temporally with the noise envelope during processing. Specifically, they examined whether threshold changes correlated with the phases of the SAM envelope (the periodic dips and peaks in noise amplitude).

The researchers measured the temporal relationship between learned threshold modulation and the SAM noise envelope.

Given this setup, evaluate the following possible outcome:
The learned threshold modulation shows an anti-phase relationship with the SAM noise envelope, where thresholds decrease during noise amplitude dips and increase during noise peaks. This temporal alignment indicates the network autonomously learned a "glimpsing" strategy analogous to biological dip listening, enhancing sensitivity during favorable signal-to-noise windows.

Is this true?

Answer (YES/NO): NO